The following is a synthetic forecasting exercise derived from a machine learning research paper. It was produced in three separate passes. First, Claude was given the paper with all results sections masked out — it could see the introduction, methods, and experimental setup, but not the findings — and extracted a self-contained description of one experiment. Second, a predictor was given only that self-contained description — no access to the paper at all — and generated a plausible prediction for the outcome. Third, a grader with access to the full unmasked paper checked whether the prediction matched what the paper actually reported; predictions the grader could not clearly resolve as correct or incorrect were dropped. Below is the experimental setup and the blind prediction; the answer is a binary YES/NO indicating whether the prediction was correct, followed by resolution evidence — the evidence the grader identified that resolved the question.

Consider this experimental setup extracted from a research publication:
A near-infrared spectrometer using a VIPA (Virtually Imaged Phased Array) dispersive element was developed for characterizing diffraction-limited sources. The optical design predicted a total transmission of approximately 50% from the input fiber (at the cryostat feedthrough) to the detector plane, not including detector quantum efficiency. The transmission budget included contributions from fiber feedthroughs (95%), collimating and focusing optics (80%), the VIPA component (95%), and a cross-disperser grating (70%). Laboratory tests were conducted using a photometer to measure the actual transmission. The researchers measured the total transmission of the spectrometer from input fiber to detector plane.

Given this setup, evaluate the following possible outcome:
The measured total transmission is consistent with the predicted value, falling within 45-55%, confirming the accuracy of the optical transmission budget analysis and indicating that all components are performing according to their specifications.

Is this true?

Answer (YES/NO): NO